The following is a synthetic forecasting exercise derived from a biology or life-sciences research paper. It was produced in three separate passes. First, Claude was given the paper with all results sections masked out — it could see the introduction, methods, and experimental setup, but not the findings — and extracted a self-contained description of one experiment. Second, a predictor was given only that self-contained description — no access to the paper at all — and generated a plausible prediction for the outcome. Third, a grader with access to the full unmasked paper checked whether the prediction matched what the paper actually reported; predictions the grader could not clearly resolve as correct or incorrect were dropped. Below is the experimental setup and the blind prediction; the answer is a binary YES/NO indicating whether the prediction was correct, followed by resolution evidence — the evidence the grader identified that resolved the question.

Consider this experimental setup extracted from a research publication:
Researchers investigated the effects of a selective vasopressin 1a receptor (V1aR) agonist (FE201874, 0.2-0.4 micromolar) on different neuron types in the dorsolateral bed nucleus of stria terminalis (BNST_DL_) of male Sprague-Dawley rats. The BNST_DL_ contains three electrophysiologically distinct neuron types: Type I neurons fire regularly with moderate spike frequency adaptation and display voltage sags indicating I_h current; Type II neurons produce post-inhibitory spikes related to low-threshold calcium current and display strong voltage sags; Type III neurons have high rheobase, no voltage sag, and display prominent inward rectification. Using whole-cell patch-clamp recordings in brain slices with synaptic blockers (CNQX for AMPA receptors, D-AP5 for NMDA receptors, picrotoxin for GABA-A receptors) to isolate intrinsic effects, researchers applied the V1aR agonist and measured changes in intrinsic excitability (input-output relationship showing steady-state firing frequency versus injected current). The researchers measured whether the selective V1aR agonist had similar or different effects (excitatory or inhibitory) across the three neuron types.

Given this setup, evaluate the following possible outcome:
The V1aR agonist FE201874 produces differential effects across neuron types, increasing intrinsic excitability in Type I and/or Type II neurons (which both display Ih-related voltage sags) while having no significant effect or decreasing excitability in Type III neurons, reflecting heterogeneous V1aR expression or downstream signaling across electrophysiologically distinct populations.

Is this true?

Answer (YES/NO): NO